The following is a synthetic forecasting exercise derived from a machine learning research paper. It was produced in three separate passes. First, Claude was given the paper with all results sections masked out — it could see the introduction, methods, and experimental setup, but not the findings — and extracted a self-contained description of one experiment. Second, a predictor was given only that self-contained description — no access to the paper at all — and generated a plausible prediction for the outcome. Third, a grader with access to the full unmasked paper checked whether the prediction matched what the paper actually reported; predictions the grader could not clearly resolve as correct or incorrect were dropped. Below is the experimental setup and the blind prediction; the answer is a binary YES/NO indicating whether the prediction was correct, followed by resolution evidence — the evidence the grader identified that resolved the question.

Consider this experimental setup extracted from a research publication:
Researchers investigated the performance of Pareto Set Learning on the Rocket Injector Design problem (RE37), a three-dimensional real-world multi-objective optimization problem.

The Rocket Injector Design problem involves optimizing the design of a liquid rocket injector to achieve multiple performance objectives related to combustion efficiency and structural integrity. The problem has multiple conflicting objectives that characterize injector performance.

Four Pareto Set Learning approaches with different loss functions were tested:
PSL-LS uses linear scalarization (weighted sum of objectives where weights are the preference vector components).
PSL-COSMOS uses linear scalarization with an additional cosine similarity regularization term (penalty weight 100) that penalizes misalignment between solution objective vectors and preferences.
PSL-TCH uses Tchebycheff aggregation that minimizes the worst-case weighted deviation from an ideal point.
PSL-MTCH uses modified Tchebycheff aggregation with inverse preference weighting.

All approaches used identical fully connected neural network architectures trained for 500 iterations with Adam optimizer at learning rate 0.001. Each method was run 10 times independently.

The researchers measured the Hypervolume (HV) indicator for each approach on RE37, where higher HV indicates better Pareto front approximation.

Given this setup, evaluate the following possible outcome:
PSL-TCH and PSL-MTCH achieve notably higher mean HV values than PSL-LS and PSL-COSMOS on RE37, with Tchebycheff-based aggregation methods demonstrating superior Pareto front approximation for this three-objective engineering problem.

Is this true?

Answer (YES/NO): YES